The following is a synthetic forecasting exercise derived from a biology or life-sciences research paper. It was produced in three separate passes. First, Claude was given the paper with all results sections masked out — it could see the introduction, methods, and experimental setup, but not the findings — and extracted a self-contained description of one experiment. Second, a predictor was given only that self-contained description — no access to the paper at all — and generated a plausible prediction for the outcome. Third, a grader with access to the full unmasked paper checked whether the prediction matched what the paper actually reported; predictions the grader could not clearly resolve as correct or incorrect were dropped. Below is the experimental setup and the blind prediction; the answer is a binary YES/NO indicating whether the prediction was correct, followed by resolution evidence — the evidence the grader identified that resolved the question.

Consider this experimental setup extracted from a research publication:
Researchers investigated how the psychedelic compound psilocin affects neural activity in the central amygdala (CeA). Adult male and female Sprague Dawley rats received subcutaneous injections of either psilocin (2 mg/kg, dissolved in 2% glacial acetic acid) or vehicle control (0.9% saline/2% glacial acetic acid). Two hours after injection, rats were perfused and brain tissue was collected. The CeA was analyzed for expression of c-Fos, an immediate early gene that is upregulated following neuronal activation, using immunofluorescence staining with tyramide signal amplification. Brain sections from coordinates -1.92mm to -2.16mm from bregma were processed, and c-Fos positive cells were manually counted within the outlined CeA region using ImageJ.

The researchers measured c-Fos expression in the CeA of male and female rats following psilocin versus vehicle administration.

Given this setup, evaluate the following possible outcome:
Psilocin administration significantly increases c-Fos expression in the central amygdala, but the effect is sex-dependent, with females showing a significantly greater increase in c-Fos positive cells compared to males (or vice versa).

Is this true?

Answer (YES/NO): NO